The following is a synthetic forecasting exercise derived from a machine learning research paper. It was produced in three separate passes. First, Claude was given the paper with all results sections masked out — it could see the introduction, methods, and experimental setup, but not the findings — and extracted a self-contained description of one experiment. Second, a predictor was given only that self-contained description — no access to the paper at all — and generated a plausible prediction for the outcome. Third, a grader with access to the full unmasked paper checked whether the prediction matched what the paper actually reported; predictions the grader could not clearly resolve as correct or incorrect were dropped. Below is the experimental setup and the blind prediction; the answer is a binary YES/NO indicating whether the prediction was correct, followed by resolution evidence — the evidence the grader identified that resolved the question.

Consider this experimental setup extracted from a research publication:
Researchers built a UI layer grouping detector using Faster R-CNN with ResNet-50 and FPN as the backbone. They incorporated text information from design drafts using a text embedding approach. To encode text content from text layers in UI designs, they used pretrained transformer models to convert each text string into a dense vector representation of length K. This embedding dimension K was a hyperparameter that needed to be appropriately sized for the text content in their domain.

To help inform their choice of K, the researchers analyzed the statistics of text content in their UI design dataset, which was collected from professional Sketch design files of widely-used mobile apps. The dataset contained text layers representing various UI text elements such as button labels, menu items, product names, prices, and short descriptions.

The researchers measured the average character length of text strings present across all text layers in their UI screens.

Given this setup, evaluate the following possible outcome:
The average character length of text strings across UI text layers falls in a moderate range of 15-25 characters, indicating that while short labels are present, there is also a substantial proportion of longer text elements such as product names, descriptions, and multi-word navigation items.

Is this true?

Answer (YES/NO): NO